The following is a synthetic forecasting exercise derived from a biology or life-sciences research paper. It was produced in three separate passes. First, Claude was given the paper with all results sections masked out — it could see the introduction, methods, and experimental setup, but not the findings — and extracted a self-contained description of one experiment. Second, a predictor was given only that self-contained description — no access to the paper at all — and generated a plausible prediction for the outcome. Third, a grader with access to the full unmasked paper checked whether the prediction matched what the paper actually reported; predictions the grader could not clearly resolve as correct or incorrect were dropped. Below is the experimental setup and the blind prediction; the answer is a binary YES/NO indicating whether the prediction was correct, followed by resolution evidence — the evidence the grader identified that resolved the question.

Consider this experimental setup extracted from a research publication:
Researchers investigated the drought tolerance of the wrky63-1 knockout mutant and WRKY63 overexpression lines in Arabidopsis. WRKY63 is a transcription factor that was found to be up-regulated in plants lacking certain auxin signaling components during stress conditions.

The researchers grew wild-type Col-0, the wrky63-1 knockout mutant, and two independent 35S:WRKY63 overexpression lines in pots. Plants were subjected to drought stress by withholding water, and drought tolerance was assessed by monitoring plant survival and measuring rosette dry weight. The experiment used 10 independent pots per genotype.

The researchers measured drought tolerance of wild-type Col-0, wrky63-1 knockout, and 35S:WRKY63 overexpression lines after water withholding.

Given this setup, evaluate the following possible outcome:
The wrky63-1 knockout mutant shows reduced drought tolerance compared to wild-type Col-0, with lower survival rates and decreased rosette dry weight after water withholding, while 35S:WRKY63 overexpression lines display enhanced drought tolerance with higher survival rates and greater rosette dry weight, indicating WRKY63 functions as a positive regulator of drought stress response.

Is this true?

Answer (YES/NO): NO